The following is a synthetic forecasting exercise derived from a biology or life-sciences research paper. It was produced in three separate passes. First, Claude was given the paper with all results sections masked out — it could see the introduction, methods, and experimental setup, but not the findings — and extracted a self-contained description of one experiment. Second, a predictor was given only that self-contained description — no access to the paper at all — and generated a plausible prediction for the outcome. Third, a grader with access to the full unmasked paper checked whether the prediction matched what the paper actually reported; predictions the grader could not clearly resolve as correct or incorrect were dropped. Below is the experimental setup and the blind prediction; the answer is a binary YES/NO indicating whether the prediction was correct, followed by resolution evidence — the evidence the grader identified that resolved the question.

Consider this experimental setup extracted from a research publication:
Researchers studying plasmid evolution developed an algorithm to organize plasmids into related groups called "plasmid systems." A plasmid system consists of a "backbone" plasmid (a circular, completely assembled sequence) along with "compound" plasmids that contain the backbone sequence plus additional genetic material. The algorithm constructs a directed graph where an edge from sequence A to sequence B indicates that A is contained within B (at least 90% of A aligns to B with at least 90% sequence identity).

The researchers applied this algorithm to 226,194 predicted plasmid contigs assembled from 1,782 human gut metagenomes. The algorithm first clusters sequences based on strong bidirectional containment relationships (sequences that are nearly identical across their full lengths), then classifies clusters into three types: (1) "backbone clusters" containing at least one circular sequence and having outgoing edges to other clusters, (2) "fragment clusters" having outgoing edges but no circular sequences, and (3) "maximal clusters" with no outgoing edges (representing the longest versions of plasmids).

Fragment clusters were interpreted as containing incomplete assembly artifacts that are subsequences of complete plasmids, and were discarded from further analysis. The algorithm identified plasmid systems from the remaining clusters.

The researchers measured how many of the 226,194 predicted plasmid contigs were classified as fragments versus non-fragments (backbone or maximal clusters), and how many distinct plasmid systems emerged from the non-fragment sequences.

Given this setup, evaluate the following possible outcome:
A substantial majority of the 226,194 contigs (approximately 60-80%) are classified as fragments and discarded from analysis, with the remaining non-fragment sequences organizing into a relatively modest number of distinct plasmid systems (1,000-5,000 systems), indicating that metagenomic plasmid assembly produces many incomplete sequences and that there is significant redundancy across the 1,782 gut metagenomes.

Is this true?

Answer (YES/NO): NO